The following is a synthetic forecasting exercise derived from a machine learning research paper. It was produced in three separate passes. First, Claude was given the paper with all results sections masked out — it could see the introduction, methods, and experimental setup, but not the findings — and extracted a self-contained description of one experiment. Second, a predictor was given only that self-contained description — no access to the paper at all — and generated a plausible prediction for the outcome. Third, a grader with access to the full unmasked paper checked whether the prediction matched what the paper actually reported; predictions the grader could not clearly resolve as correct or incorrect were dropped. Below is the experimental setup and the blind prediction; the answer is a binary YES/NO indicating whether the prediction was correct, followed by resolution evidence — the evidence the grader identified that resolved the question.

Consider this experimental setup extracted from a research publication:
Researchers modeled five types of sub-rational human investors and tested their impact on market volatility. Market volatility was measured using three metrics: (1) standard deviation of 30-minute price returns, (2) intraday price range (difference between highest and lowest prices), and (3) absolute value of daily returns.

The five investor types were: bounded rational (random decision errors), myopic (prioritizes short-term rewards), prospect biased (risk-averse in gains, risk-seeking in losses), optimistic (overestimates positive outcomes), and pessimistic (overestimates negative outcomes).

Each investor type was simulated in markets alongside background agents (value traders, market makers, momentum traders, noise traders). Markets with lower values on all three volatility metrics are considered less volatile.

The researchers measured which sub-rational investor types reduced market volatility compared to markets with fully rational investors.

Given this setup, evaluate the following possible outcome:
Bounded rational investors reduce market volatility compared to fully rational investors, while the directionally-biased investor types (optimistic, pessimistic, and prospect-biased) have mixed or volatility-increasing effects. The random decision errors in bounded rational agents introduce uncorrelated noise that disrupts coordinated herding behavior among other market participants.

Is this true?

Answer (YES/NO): YES